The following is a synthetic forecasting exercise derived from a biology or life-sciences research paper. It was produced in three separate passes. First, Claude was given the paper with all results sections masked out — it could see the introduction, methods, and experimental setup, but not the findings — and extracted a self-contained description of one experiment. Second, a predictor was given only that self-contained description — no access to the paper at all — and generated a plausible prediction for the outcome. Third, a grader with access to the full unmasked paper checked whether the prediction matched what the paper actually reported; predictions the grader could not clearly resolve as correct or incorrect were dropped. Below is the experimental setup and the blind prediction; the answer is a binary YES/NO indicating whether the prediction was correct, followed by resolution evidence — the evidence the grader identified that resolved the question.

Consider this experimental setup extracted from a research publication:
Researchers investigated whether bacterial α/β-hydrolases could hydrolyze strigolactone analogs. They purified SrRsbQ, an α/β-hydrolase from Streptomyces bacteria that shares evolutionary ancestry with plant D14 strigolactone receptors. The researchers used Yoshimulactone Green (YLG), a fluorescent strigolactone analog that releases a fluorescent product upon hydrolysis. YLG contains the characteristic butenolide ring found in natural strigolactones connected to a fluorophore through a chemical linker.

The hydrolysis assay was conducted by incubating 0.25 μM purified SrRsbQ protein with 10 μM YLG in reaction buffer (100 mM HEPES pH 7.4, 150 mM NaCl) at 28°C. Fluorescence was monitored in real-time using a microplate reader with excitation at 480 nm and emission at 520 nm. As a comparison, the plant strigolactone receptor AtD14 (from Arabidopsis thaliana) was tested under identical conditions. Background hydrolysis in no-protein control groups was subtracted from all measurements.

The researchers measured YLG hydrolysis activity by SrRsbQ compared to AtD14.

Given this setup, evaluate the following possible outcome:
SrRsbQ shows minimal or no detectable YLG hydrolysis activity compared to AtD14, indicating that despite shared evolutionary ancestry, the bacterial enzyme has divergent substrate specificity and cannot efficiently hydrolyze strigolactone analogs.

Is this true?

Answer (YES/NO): NO